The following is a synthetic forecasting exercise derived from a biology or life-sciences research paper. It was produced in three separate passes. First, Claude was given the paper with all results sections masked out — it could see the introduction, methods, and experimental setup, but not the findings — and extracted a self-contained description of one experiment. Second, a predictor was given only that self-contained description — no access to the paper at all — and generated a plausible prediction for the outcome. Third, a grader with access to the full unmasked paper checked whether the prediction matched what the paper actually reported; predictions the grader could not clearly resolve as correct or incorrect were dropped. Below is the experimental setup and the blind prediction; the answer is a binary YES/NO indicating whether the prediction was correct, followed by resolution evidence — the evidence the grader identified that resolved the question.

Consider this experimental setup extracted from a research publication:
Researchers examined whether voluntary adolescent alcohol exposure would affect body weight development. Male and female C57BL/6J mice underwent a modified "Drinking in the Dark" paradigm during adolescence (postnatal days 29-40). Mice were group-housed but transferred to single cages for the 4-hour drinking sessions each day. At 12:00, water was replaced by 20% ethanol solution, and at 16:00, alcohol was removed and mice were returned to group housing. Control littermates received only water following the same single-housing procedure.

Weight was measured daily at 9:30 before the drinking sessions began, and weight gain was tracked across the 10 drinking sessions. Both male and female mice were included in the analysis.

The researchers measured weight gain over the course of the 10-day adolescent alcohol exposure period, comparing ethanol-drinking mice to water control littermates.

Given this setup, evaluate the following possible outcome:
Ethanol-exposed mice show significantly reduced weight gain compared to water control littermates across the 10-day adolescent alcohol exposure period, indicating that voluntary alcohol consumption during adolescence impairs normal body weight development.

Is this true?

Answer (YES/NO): NO